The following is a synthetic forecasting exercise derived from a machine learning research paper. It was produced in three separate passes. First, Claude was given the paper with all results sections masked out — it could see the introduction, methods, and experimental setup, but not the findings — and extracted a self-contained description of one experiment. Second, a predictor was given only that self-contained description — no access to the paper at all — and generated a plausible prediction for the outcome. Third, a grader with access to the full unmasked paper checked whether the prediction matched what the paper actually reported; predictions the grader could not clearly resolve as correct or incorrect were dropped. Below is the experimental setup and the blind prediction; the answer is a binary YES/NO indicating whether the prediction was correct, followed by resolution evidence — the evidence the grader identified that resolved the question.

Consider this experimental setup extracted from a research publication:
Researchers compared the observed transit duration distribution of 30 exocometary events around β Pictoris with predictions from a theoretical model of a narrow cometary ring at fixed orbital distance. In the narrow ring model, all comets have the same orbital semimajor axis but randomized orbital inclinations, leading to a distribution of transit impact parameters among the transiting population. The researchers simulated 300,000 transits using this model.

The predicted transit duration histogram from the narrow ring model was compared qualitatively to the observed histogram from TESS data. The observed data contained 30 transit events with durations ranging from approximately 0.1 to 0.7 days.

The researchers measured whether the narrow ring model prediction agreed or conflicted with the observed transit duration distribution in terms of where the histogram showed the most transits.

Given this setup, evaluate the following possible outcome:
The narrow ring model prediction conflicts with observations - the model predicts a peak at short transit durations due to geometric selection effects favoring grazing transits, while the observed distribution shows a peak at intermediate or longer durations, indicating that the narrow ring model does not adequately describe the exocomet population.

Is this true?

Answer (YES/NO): NO